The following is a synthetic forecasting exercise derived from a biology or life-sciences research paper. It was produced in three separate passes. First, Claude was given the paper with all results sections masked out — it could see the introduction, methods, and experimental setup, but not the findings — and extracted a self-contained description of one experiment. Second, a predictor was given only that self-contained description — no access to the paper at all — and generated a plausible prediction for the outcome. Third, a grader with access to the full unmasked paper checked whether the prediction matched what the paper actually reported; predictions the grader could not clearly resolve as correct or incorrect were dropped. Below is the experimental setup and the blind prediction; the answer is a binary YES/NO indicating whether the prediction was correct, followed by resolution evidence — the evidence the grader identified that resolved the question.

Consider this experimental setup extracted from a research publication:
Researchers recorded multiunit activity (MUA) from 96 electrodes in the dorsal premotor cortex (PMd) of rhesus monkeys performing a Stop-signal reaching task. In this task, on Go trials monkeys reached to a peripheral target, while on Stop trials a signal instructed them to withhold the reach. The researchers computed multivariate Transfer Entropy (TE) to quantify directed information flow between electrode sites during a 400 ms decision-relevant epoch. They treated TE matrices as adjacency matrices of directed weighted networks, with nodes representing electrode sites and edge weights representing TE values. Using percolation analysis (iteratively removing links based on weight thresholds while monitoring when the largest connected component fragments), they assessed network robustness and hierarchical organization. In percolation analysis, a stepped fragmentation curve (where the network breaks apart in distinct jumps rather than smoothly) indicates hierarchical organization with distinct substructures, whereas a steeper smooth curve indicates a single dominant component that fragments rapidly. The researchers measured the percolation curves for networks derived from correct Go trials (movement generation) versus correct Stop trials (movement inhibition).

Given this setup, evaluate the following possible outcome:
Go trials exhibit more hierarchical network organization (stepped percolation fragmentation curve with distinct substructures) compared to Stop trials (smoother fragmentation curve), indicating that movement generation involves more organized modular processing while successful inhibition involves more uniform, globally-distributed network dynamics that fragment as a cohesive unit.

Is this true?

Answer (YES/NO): YES